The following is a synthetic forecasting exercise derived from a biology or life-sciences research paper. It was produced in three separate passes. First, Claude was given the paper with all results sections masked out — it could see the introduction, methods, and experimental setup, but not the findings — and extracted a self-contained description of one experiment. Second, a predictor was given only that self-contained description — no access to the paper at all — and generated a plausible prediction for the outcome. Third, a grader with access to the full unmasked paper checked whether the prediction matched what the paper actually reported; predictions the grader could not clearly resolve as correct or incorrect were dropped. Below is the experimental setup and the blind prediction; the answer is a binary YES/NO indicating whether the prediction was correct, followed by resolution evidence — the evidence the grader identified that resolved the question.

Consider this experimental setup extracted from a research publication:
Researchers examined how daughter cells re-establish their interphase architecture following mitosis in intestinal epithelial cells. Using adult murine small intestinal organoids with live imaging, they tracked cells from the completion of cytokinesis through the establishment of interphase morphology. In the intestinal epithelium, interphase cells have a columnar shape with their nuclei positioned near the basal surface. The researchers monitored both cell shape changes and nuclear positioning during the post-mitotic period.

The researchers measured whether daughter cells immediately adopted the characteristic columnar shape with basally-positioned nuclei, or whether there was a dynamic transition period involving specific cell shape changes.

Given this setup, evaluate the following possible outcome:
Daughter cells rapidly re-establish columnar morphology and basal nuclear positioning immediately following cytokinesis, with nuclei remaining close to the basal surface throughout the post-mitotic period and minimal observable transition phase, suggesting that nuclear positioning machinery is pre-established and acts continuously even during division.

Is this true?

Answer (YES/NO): NO